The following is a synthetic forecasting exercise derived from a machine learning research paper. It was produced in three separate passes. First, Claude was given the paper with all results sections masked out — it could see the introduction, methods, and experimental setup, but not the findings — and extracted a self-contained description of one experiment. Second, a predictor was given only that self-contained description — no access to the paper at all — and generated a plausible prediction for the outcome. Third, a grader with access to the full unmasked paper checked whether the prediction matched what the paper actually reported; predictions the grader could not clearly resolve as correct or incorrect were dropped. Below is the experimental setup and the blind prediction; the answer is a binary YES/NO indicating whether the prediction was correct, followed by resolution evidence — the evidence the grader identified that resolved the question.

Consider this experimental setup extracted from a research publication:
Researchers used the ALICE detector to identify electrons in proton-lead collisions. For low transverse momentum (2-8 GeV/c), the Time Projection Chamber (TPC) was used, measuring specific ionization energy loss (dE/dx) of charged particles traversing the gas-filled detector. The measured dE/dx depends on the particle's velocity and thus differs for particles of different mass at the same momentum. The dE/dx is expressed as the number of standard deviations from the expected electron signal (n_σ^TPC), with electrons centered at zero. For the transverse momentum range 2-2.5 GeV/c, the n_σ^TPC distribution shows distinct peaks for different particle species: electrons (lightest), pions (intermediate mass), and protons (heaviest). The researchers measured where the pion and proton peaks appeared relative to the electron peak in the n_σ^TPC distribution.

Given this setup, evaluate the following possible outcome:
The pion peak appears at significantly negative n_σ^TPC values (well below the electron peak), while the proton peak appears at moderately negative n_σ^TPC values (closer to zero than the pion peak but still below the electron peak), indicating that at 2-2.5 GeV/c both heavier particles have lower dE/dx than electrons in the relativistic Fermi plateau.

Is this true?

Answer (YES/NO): NO